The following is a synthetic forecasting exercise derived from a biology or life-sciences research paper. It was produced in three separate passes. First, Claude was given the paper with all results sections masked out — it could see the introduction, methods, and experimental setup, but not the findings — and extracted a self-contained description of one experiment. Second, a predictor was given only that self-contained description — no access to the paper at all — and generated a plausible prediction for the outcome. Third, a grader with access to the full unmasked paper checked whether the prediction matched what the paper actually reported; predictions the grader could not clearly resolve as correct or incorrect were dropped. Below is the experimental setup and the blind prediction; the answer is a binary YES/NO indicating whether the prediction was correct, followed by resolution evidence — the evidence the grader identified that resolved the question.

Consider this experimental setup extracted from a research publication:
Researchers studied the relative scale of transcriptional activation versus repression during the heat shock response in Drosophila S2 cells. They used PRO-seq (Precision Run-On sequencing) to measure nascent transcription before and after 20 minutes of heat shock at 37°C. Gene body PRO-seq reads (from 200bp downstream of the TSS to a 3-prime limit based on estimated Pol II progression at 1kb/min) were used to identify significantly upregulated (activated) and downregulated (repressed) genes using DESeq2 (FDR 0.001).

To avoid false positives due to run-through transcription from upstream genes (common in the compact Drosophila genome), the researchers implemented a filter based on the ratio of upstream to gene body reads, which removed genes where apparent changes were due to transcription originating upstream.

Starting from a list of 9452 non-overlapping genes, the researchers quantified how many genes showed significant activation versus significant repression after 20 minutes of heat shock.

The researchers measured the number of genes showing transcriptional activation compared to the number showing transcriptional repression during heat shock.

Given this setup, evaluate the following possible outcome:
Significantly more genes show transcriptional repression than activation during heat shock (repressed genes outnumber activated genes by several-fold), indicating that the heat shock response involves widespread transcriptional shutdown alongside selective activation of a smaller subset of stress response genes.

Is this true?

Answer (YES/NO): YES